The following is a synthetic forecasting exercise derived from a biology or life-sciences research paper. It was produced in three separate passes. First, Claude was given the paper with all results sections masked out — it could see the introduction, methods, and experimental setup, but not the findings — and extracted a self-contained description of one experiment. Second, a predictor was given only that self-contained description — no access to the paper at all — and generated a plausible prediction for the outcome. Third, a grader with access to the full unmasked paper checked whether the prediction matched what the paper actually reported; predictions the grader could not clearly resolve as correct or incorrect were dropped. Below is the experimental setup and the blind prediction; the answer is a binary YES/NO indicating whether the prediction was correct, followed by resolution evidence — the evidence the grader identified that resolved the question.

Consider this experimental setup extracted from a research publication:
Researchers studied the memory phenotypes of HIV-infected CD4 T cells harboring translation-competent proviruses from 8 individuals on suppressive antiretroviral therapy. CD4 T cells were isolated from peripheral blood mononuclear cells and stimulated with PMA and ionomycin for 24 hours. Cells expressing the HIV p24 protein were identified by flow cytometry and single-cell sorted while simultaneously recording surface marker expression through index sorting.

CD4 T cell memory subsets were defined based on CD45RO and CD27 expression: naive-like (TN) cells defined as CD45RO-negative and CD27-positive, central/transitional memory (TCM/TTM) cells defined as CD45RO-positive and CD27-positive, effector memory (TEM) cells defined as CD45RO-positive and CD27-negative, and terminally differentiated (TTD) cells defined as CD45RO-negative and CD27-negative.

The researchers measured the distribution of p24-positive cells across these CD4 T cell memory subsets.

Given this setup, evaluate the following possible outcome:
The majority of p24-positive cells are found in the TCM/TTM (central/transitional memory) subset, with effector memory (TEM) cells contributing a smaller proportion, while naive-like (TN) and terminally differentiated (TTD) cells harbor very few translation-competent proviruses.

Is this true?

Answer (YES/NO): NO